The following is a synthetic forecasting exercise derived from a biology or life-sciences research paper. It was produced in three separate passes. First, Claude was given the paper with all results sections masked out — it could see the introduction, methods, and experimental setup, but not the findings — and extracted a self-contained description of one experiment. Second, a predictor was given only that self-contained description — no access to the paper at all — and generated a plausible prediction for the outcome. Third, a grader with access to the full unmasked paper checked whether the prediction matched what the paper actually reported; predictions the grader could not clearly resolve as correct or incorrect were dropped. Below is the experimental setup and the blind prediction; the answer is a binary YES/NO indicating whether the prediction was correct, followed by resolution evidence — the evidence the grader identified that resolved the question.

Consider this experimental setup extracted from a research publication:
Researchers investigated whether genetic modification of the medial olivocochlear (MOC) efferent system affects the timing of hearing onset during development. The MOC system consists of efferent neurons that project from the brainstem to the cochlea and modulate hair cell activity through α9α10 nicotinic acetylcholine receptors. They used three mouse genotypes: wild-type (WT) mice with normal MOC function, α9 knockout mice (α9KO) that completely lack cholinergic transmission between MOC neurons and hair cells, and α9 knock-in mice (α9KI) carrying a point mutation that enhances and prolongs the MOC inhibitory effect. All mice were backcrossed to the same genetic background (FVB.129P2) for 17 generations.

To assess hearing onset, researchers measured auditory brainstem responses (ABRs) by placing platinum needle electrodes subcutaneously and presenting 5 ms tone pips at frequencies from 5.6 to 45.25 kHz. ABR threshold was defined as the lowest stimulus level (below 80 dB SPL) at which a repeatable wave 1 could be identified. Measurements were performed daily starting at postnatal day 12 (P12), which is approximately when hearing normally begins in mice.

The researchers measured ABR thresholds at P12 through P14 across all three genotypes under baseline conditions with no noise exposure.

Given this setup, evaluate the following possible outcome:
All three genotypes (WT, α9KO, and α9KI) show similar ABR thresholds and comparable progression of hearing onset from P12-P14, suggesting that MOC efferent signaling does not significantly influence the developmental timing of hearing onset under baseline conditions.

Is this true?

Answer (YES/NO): NO